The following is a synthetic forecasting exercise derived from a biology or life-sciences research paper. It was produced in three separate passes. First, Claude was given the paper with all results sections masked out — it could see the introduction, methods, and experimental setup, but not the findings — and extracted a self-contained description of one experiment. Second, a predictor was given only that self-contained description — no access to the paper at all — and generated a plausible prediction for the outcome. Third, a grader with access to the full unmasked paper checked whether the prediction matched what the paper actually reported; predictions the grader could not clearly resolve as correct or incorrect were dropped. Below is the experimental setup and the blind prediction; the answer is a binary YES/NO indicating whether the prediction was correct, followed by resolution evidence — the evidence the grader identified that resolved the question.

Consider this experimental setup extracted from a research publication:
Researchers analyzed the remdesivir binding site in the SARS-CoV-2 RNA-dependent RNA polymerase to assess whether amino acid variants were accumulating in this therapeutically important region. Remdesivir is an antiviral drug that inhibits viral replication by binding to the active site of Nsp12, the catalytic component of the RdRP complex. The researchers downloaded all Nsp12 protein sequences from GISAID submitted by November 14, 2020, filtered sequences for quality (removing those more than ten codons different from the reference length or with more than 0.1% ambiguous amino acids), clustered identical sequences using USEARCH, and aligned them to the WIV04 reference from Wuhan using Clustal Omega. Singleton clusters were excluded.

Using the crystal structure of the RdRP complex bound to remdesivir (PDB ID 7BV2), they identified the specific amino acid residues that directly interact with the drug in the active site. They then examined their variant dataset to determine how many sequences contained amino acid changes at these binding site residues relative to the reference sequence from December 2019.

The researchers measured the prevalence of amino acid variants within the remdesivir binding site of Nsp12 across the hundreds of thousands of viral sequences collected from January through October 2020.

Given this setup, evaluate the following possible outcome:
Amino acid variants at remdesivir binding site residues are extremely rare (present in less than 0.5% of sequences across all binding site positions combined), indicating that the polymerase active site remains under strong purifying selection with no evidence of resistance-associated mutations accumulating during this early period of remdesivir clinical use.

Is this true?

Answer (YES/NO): YES